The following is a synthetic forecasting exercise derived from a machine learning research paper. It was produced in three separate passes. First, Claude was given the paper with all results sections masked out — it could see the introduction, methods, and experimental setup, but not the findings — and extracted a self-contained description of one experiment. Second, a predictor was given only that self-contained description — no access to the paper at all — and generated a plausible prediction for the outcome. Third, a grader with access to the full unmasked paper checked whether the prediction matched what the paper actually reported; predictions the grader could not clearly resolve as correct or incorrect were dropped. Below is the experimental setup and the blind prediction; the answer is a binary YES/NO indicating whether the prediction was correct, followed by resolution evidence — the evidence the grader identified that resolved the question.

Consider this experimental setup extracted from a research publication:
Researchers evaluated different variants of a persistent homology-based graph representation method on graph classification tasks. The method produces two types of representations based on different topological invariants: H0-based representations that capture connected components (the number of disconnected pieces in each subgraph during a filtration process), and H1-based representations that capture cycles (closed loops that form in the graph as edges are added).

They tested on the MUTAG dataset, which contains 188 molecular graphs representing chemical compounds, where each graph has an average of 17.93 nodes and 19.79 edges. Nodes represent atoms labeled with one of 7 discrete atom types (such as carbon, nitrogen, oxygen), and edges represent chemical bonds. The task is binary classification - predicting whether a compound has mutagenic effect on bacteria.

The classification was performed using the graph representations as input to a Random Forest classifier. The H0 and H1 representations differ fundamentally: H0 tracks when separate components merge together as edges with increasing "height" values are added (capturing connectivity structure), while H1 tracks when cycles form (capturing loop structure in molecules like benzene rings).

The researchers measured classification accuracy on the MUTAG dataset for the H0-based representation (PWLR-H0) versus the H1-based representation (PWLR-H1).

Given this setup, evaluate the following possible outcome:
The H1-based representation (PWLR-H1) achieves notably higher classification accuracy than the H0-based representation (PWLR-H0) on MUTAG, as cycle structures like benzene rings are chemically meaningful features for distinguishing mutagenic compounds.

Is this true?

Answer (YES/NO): YES